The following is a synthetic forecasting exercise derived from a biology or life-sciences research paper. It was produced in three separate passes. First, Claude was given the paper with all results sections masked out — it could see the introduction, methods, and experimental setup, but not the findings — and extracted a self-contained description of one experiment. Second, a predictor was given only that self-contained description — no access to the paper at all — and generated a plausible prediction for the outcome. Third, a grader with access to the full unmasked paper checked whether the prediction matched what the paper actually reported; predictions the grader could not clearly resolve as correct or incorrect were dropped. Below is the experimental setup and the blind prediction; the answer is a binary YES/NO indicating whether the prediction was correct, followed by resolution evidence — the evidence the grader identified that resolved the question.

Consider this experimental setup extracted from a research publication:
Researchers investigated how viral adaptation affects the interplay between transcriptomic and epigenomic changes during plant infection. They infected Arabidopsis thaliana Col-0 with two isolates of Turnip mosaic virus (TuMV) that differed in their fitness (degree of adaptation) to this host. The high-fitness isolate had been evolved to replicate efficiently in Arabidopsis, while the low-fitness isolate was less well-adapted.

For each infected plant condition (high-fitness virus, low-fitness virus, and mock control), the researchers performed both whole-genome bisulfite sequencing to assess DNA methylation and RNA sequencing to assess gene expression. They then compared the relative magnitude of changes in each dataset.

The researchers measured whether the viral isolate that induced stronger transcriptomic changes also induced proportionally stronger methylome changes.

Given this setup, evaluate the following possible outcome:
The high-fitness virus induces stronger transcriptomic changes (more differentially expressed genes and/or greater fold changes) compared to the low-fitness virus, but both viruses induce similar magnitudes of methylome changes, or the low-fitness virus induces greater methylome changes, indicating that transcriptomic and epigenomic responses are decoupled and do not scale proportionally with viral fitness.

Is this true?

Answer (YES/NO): YES